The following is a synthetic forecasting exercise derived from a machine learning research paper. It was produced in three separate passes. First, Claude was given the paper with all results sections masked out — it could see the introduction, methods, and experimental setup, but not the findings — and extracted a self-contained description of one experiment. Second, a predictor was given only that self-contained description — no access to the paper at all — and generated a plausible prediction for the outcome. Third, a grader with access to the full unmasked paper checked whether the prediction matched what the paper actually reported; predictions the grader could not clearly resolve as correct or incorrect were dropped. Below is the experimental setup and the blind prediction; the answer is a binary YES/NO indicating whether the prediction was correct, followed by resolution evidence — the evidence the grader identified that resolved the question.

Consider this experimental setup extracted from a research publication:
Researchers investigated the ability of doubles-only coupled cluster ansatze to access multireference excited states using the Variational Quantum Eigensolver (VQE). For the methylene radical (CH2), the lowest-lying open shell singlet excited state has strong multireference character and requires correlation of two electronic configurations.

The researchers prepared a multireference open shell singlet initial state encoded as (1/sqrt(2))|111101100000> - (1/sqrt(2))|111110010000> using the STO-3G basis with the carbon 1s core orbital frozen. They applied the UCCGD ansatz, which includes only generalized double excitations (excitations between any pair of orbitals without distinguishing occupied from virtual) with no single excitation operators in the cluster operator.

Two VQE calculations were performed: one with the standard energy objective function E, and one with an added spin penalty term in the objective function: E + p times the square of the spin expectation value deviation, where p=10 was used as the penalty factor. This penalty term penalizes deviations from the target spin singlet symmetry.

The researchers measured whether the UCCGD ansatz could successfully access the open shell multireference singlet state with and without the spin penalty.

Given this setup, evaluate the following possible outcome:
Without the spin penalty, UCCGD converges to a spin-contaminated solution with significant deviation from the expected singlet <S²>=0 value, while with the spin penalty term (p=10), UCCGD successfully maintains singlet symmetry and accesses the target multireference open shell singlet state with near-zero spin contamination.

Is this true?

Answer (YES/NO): NO